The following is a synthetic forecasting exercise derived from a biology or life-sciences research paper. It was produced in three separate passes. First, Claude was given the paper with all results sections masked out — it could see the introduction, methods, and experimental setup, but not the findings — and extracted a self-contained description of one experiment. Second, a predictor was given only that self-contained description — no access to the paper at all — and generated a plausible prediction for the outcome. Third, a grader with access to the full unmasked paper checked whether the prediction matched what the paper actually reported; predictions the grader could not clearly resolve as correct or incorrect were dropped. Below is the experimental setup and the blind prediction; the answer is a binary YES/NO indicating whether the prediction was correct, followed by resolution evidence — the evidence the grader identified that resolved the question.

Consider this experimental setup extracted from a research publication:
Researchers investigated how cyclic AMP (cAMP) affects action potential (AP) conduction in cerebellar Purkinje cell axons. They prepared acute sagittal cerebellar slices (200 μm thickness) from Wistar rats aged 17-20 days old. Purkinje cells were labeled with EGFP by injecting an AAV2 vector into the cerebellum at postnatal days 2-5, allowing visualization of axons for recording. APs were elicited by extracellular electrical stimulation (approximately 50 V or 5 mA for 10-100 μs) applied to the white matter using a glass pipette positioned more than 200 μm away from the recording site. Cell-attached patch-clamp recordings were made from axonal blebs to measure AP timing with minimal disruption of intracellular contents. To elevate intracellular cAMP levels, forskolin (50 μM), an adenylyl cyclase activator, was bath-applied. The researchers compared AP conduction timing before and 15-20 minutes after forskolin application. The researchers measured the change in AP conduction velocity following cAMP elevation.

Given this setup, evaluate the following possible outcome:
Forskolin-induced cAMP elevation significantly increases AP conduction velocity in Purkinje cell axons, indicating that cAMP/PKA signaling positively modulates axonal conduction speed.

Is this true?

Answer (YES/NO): NO